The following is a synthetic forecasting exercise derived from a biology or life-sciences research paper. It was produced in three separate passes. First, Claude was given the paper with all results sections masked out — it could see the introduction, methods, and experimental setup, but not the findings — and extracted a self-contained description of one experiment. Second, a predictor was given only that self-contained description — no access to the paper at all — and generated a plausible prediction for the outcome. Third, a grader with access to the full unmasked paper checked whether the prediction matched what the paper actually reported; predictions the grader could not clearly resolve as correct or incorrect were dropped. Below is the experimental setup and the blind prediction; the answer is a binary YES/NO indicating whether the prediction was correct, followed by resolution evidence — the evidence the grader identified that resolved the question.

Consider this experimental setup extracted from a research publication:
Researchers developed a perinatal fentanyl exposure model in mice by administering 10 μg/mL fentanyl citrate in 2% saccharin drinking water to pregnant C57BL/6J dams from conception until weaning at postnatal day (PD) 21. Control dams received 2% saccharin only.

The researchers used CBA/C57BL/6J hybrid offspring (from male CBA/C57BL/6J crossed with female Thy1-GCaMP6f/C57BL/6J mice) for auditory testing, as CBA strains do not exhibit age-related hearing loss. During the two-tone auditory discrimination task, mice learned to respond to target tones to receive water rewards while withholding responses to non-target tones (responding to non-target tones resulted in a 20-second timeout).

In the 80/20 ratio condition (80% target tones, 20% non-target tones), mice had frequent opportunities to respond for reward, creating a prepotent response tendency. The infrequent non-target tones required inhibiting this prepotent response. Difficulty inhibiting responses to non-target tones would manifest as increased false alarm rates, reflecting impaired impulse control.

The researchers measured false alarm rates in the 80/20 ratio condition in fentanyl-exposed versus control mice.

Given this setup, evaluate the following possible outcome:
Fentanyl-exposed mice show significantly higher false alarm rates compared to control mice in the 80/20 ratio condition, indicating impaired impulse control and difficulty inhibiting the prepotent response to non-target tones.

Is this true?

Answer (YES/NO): NO